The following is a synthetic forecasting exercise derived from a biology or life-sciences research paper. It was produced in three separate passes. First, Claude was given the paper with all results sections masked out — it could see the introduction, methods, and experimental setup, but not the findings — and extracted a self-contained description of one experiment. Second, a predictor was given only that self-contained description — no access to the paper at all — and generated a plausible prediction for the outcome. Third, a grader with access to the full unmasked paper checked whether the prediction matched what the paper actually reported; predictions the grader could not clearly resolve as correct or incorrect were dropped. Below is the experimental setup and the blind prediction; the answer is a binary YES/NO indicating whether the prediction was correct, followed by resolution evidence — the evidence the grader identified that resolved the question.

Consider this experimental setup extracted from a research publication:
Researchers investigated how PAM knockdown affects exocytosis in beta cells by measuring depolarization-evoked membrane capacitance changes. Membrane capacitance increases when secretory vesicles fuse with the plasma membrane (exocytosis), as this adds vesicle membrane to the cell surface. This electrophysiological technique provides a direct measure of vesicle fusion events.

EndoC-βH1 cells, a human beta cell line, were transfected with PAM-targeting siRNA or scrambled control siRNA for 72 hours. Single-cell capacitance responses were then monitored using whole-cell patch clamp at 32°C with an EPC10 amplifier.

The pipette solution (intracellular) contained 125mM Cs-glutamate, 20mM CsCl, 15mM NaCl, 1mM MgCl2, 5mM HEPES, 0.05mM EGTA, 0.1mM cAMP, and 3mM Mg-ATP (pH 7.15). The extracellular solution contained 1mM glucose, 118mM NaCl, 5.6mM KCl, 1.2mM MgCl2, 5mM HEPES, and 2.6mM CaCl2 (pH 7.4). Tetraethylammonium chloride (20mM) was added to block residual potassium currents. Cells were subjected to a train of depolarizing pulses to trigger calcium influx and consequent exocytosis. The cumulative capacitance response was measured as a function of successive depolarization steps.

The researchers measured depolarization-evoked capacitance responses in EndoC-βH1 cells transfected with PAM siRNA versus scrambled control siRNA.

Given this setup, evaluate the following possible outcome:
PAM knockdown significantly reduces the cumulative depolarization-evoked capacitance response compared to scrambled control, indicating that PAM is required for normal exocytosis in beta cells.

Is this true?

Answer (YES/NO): NO